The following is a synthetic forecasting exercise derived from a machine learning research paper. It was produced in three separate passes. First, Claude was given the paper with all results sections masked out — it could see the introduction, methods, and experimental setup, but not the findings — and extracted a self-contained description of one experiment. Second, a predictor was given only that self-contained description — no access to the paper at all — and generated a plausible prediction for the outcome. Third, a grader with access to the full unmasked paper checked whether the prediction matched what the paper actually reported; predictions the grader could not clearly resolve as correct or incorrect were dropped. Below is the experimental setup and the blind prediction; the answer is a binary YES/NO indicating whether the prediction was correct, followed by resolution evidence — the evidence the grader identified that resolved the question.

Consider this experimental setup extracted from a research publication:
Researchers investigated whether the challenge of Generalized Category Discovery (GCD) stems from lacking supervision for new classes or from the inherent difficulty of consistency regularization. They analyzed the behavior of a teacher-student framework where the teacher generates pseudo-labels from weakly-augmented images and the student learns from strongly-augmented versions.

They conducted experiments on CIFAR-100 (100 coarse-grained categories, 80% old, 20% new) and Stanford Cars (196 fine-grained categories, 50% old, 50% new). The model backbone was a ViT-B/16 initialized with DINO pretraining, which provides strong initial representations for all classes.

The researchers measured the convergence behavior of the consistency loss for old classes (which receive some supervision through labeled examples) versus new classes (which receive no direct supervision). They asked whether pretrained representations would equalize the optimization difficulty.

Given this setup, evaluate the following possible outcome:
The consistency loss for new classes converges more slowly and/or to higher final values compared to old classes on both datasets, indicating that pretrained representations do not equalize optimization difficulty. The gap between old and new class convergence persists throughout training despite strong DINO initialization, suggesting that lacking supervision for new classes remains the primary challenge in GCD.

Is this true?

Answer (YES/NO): YES